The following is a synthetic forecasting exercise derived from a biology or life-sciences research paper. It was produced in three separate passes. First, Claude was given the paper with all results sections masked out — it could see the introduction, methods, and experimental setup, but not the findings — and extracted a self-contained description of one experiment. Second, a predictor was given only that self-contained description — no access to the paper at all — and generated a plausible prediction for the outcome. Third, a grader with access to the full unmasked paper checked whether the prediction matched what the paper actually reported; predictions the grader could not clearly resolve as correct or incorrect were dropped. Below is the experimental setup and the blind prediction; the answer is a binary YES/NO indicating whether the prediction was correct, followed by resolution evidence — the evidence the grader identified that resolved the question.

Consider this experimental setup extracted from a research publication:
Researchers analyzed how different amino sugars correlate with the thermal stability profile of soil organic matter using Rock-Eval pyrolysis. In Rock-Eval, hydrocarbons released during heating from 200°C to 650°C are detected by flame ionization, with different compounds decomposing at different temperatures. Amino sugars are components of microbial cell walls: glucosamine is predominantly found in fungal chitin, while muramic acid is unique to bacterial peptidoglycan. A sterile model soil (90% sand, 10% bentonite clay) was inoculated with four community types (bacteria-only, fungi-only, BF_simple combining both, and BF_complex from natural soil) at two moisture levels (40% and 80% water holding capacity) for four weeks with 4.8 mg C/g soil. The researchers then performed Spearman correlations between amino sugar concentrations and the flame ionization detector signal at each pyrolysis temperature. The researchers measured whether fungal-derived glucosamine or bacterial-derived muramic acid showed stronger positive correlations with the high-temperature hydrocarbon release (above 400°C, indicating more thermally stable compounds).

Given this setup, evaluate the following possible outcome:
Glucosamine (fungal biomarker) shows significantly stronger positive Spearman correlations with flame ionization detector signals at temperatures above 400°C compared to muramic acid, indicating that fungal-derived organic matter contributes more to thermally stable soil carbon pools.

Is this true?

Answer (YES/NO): YES